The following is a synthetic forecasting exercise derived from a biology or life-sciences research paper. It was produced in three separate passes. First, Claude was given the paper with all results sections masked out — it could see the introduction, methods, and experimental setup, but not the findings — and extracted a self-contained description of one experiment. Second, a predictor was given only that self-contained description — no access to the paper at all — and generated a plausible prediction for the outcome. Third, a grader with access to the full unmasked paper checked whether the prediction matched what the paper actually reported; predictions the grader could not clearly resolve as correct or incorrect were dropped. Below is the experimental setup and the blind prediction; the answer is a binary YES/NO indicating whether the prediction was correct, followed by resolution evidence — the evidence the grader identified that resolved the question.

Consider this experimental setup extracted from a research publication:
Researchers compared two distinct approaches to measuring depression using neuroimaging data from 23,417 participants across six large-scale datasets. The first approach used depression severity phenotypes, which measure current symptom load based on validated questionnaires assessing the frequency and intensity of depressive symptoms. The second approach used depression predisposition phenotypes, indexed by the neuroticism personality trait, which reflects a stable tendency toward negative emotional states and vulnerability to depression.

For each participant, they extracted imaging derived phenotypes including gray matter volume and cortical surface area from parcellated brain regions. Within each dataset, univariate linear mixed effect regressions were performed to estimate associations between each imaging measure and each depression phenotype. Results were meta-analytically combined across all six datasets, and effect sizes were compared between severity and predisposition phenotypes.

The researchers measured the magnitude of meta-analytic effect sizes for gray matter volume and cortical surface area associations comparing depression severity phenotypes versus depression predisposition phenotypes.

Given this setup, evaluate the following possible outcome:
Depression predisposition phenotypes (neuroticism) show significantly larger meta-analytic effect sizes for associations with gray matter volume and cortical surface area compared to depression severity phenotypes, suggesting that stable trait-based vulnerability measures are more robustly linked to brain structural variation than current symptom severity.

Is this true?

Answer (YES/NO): NO